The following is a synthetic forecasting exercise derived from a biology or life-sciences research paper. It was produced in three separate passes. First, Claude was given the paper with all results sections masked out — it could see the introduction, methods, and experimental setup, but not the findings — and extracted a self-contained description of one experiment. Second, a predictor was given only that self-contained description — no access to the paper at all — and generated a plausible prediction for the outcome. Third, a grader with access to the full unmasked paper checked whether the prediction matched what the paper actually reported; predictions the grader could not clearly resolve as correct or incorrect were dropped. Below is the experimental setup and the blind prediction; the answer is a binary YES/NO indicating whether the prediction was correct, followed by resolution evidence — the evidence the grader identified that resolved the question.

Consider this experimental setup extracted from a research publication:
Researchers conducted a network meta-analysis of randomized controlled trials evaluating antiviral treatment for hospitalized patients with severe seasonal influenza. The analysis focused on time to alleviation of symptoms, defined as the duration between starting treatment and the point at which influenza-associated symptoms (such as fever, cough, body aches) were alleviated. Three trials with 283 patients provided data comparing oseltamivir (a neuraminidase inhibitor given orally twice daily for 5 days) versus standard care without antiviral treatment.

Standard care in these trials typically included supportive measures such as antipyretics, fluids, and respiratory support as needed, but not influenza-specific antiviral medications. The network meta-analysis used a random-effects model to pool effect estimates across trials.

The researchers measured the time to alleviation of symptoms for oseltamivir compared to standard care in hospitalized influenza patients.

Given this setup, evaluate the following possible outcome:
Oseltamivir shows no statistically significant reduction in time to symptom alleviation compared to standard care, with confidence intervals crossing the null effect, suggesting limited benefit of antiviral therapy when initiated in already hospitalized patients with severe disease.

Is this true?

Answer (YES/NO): YES